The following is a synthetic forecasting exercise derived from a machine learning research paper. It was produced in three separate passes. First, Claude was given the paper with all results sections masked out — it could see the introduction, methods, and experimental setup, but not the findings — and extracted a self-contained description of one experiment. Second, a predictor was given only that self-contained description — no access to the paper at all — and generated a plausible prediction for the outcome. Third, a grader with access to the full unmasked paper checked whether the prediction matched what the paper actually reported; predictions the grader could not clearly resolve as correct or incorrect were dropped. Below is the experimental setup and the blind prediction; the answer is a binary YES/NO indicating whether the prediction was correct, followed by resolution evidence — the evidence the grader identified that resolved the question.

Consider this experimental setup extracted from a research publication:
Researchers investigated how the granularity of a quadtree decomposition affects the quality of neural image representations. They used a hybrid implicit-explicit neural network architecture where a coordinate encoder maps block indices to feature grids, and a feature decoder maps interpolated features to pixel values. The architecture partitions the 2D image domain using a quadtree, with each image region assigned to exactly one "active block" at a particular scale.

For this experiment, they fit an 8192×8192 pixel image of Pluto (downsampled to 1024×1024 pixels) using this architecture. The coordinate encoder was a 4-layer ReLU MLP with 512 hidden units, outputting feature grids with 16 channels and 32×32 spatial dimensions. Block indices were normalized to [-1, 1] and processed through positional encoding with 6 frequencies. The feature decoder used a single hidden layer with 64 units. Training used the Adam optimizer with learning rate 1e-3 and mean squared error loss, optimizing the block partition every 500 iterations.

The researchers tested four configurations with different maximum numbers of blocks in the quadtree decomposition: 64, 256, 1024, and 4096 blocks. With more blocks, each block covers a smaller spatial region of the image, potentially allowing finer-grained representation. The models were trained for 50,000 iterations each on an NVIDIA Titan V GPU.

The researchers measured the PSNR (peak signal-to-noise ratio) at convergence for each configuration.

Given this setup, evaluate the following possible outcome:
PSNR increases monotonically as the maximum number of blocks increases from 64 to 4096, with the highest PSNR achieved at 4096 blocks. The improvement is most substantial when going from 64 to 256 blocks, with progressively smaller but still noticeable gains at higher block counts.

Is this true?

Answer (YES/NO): NO